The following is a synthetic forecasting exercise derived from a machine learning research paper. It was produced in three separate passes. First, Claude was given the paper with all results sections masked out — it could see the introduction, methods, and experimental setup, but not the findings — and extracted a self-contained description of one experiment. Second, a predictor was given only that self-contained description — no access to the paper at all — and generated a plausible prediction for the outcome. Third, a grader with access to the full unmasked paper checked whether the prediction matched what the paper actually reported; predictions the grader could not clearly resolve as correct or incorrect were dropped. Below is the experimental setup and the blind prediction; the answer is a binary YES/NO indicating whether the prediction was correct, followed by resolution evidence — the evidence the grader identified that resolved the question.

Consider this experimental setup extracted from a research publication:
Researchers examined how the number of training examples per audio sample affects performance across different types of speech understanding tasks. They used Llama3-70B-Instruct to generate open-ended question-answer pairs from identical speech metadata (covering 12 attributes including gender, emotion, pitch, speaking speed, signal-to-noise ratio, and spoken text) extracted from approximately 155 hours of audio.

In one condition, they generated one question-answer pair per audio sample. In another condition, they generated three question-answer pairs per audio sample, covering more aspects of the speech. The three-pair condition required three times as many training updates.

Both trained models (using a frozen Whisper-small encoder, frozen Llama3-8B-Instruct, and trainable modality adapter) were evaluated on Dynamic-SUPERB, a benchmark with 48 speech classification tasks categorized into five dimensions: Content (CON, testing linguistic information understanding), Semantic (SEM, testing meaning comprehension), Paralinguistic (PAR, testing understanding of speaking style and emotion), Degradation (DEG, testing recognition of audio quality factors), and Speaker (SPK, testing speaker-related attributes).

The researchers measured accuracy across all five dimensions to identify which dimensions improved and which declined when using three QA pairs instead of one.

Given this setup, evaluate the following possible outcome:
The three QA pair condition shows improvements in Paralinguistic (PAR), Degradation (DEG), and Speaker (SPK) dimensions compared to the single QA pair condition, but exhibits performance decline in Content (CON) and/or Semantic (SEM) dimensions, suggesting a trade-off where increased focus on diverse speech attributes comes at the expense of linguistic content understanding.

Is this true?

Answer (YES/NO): NO